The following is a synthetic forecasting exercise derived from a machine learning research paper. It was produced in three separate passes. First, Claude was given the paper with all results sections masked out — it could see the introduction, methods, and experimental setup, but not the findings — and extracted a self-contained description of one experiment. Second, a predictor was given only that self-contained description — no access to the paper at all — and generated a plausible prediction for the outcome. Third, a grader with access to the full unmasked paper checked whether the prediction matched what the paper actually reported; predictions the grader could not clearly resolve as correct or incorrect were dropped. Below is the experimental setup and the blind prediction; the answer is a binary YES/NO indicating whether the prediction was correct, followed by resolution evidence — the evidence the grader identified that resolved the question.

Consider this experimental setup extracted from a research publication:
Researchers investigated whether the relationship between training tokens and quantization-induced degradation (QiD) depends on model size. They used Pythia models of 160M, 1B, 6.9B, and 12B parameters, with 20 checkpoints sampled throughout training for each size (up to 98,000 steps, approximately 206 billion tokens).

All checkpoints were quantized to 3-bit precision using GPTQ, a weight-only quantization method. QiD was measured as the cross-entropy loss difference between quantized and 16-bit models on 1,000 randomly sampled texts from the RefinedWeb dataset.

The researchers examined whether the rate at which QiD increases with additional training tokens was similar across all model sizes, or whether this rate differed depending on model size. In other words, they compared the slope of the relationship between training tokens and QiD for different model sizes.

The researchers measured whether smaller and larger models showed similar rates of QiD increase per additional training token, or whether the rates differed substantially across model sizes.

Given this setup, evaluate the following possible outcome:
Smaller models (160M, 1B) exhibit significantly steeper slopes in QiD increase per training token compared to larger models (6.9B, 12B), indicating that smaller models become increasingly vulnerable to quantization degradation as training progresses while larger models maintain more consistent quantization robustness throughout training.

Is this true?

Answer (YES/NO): NO